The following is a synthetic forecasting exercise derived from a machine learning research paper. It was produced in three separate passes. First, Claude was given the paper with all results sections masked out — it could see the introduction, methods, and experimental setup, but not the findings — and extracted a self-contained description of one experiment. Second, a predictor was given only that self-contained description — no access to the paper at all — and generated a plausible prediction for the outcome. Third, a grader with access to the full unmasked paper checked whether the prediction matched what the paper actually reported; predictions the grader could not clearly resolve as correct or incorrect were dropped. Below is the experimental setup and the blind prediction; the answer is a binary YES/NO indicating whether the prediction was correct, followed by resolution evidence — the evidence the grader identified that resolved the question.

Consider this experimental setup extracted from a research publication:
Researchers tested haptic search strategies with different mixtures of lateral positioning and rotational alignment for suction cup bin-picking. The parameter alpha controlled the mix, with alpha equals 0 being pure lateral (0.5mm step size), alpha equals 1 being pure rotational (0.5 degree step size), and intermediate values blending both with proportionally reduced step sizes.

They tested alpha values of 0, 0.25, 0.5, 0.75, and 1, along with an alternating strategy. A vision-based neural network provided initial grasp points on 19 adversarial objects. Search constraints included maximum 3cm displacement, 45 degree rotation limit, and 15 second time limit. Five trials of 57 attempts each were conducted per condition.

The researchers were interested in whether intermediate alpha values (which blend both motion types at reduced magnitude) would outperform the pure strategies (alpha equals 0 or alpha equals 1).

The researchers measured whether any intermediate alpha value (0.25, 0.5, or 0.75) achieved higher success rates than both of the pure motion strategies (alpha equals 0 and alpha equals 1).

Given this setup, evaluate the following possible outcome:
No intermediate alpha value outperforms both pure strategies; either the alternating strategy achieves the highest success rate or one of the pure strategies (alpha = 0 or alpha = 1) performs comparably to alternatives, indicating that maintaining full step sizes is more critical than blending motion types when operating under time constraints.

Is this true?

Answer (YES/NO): NO